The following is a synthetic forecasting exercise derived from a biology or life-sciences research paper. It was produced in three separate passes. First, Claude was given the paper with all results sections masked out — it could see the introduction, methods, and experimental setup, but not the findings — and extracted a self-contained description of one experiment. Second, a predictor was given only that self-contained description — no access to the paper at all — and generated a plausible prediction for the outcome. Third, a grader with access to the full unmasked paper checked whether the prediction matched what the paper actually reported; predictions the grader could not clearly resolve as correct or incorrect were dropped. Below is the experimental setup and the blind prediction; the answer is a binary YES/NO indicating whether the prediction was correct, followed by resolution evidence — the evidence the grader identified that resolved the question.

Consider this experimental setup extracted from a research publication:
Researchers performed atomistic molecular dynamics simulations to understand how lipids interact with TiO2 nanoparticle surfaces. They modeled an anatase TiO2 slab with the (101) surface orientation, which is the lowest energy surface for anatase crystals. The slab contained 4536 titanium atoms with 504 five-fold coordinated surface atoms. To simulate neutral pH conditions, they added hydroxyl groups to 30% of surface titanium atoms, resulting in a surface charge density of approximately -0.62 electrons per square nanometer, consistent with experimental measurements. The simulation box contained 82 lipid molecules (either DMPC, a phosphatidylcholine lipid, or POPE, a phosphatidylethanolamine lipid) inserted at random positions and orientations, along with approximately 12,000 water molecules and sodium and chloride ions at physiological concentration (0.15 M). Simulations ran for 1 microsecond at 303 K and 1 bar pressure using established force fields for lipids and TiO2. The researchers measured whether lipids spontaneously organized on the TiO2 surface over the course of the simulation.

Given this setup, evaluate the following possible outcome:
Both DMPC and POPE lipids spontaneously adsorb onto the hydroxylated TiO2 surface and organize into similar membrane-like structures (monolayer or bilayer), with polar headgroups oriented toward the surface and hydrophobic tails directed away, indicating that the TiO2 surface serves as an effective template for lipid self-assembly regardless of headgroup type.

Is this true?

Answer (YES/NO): NO